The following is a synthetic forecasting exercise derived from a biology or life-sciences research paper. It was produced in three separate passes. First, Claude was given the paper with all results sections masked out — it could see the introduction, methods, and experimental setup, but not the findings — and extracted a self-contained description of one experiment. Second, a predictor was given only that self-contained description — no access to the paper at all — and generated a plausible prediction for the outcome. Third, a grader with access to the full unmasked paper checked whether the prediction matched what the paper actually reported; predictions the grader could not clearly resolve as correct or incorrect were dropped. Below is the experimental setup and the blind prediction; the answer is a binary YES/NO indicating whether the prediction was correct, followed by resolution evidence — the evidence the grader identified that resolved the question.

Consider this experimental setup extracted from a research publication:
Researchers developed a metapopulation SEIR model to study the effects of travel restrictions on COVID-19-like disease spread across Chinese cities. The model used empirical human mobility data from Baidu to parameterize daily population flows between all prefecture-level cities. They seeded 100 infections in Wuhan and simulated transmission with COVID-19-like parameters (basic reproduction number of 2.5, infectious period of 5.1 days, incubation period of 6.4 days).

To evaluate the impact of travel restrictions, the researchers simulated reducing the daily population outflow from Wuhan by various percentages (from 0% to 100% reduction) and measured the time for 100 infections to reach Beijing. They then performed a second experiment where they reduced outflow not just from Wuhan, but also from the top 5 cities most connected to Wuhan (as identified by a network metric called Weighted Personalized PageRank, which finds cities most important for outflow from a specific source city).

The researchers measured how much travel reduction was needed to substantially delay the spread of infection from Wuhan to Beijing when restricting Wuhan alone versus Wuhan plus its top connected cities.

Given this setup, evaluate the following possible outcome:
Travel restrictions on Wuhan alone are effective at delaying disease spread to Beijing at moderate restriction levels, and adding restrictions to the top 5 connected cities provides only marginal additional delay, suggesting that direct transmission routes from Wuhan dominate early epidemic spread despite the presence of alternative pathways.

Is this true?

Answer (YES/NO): NO